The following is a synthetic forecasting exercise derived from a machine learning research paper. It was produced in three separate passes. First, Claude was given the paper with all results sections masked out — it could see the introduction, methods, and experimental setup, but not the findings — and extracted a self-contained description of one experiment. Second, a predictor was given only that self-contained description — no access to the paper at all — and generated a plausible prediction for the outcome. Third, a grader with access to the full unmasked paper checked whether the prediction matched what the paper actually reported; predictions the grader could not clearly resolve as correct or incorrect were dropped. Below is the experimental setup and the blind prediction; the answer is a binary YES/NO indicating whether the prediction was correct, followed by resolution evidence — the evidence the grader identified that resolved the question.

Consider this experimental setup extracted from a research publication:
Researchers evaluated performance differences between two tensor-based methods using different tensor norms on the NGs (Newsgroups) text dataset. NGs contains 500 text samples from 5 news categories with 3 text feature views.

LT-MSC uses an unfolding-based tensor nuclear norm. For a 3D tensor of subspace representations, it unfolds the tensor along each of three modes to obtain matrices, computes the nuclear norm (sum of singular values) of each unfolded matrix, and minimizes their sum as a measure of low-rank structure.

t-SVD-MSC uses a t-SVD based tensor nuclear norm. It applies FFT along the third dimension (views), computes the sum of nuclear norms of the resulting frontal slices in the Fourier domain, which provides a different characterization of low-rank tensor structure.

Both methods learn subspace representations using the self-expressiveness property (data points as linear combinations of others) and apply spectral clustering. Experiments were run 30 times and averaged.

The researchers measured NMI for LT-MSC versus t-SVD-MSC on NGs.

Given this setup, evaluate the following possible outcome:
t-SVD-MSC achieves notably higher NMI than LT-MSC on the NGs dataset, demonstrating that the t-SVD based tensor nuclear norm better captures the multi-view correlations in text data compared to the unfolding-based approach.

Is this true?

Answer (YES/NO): NO